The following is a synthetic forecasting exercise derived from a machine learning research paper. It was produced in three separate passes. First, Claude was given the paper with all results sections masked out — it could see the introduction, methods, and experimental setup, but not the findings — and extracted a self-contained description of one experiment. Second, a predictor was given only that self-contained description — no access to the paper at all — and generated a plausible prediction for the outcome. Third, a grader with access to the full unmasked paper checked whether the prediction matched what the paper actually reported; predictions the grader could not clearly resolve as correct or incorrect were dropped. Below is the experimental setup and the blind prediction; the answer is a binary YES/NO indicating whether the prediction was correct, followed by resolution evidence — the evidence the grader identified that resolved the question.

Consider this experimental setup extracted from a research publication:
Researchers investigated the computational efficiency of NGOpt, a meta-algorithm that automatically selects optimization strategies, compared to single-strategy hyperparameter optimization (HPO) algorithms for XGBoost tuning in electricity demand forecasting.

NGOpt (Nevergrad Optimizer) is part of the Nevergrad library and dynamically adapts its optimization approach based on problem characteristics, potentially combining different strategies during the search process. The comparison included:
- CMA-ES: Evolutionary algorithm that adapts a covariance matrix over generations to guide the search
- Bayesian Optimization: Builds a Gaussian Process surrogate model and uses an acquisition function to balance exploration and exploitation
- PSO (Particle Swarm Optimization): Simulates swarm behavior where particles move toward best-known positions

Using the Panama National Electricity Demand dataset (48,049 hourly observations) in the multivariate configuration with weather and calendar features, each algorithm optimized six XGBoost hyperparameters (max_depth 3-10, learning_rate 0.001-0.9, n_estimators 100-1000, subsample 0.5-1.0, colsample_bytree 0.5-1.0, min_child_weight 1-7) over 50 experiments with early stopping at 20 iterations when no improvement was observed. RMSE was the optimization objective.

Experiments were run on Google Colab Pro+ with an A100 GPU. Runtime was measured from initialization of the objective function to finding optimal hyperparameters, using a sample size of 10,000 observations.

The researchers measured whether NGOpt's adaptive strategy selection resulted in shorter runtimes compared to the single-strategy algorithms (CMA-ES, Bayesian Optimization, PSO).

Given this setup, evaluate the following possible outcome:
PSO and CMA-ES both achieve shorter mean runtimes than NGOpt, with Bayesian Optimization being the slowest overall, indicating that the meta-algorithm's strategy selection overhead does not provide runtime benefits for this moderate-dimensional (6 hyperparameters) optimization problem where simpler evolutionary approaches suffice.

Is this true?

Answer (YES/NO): NO